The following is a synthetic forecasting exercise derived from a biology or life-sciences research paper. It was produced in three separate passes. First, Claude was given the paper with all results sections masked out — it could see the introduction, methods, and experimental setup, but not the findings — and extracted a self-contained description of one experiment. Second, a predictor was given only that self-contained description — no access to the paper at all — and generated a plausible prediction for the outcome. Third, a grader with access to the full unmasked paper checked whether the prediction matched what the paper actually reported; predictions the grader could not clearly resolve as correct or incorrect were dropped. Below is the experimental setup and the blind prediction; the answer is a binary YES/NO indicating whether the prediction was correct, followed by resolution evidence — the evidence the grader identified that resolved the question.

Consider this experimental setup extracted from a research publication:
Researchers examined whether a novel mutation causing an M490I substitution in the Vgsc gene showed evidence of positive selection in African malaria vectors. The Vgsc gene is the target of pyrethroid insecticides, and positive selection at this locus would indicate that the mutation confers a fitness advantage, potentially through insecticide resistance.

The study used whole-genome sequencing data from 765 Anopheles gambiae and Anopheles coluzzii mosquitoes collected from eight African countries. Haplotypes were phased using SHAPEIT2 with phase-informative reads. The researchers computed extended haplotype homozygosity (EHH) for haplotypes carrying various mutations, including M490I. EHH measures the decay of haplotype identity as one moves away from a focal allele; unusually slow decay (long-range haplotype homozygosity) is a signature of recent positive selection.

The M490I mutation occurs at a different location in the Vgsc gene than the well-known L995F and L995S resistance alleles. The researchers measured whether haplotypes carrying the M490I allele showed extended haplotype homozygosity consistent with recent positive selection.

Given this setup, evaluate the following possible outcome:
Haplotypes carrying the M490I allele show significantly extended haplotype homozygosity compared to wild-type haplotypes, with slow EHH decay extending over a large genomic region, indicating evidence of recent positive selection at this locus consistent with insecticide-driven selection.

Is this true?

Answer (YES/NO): NO